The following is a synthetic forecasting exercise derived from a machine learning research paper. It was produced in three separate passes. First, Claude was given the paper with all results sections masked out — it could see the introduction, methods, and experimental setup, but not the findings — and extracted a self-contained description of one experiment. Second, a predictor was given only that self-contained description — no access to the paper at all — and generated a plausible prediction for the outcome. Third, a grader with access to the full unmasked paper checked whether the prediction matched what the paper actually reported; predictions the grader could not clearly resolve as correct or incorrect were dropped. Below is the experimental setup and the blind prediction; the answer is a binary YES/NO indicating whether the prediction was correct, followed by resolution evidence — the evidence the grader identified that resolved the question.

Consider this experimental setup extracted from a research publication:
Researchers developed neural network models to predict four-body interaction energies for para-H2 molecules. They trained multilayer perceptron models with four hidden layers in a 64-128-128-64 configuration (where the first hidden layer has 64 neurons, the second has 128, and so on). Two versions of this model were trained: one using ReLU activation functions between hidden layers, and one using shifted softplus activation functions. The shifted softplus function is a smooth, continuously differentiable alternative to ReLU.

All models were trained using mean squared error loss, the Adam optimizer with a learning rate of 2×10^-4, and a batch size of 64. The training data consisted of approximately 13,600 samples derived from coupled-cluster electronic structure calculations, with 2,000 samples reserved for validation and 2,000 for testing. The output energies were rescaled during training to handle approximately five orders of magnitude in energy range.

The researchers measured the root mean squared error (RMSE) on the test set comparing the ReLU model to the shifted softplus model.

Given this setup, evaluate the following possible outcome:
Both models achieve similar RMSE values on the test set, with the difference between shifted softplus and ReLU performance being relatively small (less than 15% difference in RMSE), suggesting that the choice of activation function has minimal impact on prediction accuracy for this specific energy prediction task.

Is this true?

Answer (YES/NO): NO